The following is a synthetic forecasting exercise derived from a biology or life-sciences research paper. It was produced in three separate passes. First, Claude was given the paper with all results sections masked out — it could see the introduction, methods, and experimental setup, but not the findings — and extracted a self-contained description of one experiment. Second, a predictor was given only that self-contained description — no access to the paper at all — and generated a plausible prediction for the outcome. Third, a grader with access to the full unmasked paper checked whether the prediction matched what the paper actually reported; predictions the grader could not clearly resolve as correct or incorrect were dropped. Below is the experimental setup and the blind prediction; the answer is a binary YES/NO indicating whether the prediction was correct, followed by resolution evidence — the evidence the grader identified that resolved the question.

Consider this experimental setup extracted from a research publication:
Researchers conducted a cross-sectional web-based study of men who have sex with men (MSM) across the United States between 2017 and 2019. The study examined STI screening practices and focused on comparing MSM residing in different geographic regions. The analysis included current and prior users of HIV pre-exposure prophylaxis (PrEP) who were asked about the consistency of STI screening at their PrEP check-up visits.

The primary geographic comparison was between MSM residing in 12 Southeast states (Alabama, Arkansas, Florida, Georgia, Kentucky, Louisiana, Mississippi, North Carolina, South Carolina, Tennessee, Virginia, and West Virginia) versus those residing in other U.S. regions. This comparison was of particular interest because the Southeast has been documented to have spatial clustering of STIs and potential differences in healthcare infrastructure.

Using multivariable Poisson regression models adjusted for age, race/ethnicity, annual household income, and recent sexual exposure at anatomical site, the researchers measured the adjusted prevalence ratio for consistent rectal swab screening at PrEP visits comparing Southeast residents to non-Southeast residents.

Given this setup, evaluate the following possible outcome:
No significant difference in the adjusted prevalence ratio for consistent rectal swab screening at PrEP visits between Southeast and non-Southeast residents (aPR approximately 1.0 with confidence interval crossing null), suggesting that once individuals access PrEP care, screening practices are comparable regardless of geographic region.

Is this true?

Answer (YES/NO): NO